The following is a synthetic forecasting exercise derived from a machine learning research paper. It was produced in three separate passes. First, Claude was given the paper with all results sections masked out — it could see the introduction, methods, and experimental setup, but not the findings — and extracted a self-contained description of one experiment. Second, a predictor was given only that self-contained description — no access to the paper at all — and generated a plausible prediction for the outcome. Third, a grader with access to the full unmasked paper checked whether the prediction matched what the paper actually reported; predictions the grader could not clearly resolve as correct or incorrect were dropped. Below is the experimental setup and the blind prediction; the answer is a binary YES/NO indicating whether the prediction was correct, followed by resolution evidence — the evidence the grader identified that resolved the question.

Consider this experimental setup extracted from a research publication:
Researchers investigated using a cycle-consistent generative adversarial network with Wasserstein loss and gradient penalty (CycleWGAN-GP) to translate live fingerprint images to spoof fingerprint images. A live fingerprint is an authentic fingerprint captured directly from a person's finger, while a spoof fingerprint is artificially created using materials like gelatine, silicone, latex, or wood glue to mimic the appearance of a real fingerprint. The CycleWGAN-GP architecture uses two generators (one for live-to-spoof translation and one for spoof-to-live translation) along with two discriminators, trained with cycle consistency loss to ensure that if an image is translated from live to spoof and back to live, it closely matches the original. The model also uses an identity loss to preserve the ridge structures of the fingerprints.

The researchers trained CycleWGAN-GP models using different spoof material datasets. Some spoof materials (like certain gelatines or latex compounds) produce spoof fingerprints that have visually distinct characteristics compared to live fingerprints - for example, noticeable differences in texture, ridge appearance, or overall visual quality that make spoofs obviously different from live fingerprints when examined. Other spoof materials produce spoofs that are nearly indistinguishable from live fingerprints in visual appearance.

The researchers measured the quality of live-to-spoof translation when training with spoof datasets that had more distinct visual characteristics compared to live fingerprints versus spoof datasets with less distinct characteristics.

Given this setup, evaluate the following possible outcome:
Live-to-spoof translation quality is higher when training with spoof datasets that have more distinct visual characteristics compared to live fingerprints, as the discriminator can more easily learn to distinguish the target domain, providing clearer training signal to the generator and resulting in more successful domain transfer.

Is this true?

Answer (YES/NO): YES